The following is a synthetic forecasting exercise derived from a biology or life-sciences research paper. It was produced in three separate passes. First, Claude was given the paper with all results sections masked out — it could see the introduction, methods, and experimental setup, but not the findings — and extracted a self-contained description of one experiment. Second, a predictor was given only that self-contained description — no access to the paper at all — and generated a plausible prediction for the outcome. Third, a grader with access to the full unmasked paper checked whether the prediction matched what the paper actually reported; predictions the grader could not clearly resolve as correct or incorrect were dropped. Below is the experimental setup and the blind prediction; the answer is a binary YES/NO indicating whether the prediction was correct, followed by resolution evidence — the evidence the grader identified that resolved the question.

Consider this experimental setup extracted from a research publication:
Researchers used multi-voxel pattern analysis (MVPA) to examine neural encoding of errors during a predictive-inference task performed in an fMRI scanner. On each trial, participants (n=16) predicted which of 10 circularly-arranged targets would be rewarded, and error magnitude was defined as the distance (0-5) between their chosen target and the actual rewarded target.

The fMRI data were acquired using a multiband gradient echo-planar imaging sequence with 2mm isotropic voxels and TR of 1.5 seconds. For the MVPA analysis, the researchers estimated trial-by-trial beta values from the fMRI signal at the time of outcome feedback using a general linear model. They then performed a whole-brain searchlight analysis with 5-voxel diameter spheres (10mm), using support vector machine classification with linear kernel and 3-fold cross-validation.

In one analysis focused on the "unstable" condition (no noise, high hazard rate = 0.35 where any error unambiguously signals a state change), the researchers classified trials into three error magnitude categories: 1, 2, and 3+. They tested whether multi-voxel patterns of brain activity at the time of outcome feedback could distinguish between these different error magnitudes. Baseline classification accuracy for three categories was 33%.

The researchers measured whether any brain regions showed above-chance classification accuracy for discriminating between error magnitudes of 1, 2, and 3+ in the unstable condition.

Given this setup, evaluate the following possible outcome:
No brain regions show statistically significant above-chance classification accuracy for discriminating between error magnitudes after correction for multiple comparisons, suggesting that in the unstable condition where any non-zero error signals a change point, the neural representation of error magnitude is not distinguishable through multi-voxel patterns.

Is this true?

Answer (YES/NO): YES